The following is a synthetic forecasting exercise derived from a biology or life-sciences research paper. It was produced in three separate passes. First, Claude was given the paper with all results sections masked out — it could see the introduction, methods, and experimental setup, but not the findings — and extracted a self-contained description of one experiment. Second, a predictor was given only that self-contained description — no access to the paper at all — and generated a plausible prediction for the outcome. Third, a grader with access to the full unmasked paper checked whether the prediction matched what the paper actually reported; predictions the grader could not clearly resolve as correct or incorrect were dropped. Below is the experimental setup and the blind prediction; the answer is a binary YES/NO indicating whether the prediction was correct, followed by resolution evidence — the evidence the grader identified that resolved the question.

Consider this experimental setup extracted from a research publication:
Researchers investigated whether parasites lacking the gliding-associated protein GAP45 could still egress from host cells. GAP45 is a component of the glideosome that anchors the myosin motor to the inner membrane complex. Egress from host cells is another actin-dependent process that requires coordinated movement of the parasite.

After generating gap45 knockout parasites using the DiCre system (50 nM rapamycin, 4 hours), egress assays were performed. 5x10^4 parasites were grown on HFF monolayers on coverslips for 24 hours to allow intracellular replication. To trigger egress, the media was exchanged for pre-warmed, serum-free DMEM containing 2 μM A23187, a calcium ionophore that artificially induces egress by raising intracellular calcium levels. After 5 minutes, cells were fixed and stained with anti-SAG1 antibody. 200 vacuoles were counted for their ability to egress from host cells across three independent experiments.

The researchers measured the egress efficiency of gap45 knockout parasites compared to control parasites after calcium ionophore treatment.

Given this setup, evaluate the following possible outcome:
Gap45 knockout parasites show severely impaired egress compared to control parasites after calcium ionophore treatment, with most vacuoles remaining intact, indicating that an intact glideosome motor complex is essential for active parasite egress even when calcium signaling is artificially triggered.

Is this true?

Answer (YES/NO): YES